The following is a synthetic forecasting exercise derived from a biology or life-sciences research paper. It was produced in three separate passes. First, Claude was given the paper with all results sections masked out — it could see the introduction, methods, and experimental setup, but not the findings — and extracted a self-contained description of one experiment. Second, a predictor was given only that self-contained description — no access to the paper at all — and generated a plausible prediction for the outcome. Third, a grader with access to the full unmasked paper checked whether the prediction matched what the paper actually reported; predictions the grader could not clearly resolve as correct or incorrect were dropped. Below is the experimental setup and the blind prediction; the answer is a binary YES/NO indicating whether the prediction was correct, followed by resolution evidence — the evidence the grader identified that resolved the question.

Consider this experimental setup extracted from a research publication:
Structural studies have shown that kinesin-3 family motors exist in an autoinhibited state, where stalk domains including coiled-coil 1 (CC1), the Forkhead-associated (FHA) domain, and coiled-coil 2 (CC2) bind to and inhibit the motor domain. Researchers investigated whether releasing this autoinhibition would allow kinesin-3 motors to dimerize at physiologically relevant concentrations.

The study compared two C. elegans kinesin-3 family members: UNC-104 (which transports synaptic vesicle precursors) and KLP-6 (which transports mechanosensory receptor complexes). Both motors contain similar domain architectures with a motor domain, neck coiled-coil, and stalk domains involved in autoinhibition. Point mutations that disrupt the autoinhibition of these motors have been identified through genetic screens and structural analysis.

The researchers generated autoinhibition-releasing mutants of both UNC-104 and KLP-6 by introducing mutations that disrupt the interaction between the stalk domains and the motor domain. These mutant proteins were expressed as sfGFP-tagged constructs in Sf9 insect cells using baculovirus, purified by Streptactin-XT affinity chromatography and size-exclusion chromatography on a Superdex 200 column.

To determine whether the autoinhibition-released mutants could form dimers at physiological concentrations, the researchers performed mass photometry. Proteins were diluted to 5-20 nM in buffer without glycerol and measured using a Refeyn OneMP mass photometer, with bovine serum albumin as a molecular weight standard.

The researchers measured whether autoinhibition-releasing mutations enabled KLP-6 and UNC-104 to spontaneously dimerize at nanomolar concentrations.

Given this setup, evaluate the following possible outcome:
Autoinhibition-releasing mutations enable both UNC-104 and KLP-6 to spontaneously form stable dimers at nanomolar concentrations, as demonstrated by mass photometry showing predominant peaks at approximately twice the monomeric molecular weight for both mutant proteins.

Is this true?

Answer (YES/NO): NO